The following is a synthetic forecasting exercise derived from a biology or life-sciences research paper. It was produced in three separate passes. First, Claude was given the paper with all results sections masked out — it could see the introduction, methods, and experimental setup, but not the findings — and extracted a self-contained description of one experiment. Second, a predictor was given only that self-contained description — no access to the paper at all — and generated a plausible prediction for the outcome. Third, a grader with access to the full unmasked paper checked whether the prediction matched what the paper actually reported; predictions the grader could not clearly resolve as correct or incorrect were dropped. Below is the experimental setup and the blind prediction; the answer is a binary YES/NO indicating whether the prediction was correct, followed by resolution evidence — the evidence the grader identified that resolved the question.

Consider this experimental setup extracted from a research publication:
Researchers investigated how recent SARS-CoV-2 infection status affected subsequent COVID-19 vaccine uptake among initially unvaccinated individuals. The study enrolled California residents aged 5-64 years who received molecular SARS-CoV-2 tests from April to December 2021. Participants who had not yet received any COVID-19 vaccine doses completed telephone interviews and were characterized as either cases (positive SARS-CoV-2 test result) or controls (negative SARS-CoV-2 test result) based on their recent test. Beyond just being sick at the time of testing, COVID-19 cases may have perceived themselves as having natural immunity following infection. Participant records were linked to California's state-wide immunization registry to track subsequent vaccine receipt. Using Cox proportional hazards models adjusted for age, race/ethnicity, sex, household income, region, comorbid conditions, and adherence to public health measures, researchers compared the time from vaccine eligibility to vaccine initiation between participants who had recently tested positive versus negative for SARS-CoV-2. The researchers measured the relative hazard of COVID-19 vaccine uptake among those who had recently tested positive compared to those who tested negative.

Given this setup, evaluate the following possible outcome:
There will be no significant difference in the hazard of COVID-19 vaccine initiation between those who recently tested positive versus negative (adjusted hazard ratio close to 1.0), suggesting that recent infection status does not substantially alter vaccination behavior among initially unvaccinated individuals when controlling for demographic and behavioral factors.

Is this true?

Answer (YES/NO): NO